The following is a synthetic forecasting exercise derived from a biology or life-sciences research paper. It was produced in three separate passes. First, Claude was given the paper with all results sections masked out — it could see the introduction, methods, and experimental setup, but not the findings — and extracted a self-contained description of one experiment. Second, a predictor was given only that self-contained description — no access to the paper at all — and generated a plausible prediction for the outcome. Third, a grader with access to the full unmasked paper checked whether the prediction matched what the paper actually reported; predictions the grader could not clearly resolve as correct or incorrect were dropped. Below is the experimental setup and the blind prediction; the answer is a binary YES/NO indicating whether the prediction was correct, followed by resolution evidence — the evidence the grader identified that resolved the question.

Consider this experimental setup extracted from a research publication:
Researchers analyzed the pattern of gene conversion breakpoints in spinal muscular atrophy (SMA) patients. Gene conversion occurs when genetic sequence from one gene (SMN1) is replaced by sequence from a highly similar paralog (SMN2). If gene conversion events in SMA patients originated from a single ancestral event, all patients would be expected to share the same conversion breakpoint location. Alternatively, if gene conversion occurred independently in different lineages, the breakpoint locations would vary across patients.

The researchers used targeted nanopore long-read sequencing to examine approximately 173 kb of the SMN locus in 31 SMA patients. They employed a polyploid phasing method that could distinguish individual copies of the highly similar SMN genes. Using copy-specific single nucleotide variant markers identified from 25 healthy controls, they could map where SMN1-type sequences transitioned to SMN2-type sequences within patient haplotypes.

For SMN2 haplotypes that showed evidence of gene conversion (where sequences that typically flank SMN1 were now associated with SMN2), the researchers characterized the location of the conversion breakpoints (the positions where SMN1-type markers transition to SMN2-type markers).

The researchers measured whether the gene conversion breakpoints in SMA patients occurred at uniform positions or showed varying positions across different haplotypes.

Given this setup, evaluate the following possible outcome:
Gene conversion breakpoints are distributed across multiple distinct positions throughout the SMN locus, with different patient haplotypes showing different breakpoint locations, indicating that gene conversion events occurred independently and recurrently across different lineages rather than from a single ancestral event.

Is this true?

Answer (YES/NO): YES